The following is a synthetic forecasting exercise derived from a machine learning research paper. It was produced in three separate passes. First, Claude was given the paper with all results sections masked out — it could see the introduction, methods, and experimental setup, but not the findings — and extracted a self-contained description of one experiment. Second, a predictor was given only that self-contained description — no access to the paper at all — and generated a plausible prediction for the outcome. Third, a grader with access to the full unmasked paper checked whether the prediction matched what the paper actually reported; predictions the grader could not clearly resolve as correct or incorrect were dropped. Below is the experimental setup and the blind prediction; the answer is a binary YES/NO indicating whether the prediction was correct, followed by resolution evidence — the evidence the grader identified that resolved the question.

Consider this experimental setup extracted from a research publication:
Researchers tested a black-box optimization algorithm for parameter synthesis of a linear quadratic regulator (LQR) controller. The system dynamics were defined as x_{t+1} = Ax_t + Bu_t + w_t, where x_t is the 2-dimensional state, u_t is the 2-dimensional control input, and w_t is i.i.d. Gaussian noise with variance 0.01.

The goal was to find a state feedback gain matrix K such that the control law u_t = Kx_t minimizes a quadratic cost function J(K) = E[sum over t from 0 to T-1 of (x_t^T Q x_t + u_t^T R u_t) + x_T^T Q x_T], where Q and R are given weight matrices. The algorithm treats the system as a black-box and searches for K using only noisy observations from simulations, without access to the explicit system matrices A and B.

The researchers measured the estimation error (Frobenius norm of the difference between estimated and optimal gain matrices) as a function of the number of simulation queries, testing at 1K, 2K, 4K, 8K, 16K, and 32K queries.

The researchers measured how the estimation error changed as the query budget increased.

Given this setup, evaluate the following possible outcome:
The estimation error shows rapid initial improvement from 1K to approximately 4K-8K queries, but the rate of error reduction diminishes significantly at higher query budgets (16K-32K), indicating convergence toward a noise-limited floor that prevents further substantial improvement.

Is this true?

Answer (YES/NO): NO